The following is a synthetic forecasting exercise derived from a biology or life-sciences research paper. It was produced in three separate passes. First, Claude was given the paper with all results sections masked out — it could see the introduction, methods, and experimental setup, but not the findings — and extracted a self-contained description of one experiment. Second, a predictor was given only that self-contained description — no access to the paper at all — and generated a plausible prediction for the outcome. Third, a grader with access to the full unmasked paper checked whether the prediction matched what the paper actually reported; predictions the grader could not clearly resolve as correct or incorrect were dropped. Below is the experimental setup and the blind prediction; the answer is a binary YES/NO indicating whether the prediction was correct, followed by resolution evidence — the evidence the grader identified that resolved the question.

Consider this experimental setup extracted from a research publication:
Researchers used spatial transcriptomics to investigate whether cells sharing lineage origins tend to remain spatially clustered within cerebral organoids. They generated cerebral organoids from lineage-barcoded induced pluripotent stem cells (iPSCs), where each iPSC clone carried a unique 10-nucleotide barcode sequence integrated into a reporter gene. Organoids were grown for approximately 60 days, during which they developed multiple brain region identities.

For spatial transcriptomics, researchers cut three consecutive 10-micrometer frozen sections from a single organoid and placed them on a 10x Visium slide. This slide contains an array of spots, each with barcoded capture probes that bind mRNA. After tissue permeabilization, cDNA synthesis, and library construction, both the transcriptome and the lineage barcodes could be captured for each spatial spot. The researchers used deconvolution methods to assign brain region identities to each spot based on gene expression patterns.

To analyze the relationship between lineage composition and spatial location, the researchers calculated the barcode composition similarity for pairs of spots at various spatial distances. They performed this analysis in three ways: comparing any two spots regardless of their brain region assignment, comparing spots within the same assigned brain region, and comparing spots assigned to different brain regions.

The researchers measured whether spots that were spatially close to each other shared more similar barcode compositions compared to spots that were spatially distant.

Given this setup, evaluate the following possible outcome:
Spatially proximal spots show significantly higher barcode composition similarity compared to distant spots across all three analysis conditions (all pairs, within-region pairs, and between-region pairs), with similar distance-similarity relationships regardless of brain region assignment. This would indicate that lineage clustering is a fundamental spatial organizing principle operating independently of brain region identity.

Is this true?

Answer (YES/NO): YES